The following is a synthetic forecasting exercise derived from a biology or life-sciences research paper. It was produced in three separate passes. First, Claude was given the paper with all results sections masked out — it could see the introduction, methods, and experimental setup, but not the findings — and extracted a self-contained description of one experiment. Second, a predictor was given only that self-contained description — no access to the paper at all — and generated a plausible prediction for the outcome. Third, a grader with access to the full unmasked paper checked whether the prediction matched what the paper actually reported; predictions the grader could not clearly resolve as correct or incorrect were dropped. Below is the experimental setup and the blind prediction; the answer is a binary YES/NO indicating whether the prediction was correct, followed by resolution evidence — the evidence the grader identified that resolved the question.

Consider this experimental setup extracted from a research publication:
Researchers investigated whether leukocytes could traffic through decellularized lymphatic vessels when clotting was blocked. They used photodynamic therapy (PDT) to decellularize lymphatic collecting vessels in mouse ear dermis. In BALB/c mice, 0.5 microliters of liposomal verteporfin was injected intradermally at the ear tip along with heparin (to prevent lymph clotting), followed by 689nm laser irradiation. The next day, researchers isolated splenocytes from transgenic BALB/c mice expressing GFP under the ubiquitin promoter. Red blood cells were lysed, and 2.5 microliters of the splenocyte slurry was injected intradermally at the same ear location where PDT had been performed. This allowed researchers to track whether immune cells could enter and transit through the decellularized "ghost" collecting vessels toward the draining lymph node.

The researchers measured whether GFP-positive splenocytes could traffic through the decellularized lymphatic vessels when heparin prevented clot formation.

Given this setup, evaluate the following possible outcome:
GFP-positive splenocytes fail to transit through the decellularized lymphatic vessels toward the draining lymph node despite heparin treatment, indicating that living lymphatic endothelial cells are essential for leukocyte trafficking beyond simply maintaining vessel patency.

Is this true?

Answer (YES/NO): NO